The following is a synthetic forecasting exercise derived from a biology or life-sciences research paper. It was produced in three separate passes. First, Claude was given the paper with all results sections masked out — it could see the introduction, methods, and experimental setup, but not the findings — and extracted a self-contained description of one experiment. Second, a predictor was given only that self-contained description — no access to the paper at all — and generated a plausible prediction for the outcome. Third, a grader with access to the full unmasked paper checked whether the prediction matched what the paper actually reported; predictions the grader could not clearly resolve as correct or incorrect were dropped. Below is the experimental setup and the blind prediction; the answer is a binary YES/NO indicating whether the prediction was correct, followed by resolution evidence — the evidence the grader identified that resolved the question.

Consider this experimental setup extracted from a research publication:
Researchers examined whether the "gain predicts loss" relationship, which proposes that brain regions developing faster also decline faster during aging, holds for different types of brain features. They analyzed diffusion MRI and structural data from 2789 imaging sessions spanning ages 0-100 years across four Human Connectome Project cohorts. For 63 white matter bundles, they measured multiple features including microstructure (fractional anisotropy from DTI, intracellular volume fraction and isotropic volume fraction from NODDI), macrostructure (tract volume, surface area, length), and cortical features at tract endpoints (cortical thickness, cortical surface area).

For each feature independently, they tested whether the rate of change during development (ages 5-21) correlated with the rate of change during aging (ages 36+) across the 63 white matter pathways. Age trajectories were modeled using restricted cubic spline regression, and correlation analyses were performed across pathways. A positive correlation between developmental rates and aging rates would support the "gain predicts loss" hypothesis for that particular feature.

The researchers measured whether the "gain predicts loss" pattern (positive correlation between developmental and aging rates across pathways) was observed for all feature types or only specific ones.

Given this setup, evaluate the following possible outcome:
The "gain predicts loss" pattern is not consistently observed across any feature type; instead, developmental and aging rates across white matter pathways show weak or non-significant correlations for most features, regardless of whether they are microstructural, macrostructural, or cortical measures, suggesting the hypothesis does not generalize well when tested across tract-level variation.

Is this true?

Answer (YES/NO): NO